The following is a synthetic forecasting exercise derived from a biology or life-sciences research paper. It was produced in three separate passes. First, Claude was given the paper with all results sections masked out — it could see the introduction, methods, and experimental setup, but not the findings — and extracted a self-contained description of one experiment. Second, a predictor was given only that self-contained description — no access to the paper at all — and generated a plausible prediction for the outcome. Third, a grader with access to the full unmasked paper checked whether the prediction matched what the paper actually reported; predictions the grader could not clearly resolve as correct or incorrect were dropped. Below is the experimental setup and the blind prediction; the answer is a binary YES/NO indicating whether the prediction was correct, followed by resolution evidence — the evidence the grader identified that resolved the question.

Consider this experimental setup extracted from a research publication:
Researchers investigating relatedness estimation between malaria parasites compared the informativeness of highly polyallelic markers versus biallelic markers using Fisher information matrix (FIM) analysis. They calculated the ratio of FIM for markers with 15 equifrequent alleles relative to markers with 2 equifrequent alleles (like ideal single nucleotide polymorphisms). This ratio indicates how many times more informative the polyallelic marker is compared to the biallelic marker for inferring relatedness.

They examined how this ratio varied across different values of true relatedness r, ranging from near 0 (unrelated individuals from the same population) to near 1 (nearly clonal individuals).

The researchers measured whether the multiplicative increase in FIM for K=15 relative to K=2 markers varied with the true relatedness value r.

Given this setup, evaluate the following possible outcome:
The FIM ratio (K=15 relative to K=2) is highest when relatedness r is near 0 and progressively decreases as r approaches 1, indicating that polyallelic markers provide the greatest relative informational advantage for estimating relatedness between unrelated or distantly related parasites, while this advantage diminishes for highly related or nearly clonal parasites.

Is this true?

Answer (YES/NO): YES